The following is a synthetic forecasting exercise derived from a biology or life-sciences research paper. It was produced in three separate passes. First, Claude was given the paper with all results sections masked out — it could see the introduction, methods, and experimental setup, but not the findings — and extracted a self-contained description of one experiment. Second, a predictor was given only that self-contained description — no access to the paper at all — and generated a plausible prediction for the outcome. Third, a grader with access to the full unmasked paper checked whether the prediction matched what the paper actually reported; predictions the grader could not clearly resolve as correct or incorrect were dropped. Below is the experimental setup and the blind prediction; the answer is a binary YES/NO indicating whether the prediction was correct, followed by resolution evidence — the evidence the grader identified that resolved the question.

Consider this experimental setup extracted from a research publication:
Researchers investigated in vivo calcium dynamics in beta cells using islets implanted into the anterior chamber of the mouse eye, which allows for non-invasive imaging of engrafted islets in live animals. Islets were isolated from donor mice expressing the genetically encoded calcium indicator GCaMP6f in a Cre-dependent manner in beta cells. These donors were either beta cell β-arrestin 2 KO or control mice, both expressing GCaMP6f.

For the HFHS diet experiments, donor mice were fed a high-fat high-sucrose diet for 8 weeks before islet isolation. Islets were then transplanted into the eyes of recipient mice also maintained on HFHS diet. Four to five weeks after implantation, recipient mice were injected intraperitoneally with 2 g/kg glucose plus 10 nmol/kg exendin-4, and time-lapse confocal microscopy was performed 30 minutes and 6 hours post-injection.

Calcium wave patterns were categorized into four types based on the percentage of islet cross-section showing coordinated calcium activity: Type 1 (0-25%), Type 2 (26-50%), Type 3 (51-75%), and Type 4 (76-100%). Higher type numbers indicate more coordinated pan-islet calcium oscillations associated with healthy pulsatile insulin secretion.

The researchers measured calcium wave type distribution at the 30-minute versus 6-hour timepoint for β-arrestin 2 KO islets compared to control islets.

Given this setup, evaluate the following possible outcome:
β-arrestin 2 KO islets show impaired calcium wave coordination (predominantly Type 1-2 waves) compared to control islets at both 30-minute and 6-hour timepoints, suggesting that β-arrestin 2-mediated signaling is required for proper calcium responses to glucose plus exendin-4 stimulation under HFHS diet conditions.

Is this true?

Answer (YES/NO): NO